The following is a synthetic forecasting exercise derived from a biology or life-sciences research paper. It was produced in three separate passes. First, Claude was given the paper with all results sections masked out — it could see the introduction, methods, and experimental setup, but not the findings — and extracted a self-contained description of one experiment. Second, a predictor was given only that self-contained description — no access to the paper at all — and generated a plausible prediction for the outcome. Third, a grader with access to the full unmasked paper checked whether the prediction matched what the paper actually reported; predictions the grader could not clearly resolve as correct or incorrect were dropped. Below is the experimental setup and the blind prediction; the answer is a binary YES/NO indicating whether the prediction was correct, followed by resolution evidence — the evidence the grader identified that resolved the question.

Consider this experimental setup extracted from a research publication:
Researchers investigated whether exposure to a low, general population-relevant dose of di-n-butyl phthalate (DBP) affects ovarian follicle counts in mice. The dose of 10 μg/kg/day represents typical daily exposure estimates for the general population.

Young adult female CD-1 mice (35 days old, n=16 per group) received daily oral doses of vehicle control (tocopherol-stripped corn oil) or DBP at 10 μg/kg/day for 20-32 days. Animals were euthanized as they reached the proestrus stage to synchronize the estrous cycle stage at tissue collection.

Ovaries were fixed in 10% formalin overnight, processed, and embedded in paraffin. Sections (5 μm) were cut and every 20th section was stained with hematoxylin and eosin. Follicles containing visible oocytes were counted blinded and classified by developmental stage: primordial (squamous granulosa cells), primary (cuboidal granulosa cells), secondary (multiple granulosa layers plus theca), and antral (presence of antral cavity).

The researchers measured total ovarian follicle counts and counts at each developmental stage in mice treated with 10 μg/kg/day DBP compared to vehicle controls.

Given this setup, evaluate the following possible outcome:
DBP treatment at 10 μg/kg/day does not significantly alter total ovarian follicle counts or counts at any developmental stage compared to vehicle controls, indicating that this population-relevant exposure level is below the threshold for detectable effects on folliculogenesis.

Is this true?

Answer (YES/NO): YES